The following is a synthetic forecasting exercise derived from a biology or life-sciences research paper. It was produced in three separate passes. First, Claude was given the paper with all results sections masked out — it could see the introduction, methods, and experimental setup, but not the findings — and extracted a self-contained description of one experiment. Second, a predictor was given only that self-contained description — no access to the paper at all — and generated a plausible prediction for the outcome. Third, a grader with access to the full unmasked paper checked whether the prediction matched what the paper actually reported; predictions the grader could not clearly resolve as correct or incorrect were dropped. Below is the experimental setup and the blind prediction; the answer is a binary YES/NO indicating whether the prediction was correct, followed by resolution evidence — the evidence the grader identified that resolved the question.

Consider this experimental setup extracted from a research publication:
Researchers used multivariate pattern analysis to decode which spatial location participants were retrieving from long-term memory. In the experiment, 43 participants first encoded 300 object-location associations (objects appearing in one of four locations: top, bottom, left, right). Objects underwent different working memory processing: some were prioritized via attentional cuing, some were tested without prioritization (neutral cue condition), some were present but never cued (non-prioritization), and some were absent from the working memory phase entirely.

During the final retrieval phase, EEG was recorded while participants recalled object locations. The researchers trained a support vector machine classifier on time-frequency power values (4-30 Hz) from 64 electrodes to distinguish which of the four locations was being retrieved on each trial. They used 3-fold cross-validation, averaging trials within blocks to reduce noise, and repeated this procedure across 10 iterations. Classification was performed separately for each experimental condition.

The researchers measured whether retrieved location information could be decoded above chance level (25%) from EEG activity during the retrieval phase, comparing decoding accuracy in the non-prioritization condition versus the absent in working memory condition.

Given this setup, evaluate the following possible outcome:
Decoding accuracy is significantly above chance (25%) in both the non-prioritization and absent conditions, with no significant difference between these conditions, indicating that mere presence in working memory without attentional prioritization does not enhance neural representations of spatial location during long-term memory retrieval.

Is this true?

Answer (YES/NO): NO